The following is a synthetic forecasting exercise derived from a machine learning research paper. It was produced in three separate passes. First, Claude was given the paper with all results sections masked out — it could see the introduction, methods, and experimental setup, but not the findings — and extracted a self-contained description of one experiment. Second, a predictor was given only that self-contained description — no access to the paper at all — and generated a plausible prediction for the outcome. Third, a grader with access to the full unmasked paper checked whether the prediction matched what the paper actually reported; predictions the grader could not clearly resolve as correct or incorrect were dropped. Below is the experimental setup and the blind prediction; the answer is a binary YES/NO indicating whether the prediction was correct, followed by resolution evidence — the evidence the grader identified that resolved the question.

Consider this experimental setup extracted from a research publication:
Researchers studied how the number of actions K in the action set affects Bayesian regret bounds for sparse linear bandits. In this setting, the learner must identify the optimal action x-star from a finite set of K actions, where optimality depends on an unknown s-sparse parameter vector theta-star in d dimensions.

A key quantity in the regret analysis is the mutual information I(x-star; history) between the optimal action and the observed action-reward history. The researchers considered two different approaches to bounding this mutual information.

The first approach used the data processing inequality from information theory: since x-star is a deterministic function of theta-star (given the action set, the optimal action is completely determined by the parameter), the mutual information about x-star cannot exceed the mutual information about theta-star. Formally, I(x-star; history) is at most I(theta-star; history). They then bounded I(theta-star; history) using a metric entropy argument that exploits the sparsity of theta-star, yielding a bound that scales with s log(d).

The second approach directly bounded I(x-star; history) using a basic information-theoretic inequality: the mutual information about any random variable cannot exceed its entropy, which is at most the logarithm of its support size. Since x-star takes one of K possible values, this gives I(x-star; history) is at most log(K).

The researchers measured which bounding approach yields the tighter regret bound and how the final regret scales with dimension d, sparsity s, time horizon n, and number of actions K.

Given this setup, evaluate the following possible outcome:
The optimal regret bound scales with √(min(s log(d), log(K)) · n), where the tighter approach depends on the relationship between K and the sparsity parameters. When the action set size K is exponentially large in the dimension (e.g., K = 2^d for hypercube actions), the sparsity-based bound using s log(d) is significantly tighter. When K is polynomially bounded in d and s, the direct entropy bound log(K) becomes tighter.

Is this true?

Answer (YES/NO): NO